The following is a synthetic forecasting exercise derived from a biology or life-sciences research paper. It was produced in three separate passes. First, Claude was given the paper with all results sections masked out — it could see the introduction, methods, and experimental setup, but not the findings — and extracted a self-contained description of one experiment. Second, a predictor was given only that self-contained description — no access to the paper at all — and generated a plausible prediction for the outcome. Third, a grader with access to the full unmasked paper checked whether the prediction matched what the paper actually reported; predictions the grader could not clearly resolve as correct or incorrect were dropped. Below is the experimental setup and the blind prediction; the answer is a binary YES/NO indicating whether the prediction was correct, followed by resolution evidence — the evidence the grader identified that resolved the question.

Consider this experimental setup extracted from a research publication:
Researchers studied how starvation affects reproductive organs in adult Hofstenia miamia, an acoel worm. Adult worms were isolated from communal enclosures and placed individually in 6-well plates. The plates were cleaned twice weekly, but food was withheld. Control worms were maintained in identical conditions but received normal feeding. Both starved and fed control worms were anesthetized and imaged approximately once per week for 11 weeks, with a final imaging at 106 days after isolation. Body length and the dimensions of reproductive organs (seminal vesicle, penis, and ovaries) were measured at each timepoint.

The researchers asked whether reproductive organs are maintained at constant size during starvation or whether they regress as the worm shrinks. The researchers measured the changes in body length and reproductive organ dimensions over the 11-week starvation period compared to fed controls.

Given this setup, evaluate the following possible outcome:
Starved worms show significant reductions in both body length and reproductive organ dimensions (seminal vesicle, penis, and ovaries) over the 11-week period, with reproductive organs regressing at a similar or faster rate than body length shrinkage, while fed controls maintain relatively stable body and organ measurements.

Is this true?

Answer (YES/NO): NO